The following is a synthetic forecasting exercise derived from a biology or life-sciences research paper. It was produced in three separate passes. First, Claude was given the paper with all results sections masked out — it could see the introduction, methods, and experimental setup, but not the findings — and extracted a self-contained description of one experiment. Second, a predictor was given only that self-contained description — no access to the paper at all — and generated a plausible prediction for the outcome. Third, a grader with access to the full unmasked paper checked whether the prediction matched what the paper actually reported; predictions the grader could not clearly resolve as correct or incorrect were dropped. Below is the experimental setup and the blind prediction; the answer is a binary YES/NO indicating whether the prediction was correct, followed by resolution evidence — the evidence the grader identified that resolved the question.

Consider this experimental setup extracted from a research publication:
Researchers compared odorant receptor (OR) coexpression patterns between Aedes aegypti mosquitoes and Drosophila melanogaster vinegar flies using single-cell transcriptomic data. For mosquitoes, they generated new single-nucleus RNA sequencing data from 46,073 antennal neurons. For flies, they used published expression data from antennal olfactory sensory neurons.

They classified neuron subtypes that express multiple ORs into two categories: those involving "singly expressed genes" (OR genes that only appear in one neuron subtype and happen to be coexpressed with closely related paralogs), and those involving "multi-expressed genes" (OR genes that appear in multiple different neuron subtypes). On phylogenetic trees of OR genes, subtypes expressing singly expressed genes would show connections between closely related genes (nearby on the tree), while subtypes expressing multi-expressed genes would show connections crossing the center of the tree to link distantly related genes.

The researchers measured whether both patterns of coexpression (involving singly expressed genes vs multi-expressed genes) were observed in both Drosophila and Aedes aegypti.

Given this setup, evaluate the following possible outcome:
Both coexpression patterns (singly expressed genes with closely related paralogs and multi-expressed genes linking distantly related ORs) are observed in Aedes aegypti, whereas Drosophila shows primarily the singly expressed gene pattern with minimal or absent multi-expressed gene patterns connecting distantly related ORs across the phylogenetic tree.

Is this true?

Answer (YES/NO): NO